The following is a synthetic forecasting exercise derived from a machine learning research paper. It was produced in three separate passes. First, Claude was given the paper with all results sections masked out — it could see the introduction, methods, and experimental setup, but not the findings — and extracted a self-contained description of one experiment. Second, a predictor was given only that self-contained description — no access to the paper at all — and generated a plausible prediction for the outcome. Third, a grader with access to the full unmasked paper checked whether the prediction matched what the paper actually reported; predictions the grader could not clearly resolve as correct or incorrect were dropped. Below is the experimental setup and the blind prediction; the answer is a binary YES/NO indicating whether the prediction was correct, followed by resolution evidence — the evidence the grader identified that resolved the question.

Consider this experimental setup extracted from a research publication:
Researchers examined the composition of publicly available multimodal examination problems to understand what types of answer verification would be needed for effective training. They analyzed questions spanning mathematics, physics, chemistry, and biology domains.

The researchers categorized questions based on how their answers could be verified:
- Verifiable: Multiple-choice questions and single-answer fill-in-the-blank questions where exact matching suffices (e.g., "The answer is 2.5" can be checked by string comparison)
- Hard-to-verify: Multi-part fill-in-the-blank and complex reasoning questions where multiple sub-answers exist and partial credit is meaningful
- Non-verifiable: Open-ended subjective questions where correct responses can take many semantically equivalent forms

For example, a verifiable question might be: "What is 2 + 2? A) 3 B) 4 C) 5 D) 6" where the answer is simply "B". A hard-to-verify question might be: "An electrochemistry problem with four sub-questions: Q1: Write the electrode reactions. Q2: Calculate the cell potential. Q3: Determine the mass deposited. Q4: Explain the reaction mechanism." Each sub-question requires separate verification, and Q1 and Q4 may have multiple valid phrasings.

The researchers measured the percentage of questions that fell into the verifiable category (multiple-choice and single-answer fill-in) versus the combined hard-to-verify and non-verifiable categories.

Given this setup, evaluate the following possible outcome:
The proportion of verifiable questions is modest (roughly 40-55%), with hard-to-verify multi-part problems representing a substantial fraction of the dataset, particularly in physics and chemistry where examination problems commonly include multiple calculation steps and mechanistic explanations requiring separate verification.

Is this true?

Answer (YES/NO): NO